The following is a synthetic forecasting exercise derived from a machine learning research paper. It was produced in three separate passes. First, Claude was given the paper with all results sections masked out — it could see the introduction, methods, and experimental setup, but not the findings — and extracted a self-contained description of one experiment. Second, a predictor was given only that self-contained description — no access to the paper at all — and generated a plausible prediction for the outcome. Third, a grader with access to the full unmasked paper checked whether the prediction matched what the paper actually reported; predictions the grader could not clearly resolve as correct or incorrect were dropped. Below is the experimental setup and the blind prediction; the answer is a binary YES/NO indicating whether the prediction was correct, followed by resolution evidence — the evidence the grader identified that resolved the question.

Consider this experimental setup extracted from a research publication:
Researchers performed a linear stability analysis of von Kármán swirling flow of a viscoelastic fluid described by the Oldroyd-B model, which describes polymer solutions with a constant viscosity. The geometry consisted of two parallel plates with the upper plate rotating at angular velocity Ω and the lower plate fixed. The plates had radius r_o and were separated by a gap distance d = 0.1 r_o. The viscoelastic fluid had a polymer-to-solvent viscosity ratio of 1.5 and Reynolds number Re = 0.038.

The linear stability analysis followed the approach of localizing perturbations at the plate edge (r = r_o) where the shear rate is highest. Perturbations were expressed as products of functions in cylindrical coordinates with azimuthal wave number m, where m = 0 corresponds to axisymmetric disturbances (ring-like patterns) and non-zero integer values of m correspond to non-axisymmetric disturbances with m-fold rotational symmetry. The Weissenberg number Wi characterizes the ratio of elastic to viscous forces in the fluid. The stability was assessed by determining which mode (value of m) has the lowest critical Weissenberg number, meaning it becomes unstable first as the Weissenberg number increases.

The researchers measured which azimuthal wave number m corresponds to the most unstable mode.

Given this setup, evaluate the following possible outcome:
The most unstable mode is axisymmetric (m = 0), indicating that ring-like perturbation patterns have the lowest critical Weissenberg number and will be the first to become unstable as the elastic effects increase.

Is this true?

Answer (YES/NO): NO